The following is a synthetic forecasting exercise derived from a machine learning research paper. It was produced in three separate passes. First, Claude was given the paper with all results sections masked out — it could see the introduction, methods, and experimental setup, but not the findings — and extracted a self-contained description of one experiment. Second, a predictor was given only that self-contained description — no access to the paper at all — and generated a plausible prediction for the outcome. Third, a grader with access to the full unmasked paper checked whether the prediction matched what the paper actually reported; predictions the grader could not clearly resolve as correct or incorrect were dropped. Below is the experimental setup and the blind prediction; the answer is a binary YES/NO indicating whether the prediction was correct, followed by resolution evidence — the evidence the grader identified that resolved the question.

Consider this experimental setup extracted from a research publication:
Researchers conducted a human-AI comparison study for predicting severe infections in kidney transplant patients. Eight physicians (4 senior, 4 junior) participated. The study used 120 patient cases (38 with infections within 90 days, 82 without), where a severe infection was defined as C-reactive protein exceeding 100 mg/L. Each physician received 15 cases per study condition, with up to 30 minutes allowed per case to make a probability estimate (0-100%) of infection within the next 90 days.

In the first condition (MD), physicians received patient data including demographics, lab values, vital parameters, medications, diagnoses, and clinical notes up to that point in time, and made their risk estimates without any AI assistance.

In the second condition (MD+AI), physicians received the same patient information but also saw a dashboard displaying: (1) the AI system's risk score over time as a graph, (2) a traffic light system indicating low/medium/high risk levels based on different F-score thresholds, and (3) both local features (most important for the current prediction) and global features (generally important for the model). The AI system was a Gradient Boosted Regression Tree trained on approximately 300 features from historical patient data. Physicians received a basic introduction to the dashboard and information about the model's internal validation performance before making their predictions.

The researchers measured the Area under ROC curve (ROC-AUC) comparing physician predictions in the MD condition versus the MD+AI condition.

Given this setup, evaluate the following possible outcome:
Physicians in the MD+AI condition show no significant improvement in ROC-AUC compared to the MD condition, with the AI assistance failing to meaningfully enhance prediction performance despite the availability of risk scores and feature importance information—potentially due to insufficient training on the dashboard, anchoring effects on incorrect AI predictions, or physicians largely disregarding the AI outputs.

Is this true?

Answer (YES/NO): YES